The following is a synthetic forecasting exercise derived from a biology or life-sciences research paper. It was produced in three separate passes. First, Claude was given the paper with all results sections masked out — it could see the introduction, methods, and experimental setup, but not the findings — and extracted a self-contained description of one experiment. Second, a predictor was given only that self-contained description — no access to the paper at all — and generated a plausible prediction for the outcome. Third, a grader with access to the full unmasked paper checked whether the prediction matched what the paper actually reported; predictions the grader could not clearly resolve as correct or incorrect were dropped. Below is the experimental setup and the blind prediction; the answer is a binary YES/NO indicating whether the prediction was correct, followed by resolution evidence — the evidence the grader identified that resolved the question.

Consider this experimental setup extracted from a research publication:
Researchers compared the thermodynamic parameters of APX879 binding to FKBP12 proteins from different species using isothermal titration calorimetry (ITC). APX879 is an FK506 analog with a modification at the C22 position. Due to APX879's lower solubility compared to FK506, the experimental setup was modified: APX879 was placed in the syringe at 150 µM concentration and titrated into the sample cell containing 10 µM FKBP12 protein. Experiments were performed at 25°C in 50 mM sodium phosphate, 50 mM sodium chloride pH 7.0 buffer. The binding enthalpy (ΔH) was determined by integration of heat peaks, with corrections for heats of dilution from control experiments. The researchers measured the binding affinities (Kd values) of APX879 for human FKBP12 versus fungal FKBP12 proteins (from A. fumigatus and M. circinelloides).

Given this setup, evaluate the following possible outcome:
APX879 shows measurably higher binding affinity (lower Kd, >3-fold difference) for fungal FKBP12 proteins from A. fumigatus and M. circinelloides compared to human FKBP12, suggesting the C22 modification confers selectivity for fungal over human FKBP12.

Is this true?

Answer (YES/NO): NO